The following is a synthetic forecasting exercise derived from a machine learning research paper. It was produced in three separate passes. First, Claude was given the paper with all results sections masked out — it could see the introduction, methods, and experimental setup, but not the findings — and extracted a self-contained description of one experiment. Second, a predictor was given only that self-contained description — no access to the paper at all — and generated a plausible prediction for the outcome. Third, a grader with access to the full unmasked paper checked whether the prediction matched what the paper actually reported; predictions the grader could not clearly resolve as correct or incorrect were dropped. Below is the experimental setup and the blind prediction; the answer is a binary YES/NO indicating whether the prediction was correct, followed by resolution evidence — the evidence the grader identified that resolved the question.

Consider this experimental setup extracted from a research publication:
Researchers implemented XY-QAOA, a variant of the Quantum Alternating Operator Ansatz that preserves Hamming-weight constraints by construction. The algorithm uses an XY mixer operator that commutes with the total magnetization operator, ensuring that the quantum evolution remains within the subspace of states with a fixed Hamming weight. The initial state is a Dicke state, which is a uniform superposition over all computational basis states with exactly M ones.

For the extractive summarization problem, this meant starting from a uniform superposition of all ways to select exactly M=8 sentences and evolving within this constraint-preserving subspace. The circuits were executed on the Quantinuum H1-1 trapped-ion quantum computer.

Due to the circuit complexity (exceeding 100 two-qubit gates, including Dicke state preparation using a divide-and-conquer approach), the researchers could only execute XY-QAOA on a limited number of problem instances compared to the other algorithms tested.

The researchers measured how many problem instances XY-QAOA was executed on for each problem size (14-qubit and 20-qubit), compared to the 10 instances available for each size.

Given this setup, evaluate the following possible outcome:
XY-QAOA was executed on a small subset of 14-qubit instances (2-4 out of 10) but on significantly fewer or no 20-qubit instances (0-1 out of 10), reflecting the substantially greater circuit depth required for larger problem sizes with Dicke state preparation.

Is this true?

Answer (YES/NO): NO